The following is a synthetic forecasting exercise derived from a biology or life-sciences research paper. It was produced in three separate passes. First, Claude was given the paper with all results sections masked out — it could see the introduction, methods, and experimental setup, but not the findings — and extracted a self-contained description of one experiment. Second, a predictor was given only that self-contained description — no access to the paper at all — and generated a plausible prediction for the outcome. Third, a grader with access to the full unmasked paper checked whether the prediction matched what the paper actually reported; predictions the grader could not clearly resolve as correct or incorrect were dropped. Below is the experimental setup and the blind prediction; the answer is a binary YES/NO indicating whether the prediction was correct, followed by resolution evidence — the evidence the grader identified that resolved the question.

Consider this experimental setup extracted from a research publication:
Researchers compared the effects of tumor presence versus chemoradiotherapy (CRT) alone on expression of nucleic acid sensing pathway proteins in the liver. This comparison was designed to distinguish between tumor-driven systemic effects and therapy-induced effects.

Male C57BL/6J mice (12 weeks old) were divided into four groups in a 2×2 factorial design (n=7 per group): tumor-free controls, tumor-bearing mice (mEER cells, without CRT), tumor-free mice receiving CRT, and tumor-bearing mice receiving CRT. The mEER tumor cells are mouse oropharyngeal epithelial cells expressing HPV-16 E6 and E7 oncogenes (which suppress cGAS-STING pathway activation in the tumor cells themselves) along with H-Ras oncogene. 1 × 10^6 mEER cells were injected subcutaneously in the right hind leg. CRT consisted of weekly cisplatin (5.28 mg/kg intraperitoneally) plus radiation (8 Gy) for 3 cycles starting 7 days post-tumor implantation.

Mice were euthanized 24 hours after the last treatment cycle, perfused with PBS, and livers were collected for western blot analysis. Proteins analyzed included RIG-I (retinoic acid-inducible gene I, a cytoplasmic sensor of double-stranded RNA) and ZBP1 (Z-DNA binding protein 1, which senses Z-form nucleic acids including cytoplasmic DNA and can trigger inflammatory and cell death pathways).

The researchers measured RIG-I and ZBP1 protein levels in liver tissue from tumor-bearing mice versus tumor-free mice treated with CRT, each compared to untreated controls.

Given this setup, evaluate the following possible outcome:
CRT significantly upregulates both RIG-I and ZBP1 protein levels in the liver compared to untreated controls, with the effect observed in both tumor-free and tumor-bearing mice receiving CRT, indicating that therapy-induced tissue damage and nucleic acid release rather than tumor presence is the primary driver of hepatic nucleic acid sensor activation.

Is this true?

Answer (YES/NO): NO